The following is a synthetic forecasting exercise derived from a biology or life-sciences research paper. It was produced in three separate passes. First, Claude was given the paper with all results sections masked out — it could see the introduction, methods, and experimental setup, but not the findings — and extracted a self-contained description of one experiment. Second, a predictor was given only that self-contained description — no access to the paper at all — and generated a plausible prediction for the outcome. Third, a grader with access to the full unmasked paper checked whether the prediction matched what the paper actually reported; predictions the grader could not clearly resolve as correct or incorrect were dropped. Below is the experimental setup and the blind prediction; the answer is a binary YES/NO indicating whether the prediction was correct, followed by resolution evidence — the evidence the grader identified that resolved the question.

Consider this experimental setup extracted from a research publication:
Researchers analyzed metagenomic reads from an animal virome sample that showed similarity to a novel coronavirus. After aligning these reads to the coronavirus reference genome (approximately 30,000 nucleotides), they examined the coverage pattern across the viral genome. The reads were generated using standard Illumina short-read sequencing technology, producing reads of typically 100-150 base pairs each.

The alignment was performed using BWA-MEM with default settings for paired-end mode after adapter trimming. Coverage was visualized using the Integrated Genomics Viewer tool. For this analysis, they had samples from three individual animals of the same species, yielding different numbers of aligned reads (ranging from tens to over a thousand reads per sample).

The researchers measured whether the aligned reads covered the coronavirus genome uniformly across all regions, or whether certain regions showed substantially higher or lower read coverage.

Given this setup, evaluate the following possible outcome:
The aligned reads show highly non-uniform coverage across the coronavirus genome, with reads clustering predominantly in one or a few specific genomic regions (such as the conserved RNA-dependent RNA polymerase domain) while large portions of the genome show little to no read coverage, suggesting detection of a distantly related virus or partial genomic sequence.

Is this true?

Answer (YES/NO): NO